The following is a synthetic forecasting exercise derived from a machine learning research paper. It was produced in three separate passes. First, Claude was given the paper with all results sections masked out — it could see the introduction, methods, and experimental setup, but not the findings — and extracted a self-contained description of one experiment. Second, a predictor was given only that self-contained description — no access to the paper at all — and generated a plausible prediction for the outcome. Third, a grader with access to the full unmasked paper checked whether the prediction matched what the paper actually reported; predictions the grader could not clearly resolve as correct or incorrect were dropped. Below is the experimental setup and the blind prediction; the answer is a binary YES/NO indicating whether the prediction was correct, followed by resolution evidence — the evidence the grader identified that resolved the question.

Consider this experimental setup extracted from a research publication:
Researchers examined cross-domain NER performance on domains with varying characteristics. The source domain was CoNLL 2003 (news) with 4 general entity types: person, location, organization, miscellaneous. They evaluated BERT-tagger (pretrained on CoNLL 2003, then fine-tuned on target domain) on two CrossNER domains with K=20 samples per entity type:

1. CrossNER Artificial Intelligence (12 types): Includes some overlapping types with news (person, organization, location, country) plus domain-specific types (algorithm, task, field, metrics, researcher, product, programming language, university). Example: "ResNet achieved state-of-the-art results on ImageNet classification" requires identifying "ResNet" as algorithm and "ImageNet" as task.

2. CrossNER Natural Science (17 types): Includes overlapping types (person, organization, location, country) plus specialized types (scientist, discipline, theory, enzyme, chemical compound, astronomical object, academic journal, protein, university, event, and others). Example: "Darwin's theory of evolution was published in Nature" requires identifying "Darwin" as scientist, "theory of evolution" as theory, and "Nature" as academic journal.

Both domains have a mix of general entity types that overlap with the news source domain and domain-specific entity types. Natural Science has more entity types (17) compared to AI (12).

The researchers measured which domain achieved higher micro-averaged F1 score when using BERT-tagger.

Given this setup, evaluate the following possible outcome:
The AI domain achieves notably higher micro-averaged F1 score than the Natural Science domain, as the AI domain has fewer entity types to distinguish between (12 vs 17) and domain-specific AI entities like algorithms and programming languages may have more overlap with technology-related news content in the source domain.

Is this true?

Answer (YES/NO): NO